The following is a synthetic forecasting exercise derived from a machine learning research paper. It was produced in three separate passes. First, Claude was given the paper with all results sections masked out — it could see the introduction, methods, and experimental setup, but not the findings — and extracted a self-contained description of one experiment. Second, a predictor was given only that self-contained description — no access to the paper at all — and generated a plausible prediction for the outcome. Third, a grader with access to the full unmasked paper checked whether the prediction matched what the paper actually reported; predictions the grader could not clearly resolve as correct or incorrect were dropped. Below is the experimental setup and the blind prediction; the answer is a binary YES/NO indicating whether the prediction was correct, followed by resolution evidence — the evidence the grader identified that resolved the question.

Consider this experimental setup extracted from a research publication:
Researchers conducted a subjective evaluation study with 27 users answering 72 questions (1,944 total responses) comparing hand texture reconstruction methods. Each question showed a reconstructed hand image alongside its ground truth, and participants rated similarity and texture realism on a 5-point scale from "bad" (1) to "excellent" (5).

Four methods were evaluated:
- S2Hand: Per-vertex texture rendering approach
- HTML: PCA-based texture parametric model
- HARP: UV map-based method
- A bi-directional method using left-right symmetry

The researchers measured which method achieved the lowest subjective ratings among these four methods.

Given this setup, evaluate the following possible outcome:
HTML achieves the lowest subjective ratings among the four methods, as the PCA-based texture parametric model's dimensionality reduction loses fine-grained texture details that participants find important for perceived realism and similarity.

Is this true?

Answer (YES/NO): NO